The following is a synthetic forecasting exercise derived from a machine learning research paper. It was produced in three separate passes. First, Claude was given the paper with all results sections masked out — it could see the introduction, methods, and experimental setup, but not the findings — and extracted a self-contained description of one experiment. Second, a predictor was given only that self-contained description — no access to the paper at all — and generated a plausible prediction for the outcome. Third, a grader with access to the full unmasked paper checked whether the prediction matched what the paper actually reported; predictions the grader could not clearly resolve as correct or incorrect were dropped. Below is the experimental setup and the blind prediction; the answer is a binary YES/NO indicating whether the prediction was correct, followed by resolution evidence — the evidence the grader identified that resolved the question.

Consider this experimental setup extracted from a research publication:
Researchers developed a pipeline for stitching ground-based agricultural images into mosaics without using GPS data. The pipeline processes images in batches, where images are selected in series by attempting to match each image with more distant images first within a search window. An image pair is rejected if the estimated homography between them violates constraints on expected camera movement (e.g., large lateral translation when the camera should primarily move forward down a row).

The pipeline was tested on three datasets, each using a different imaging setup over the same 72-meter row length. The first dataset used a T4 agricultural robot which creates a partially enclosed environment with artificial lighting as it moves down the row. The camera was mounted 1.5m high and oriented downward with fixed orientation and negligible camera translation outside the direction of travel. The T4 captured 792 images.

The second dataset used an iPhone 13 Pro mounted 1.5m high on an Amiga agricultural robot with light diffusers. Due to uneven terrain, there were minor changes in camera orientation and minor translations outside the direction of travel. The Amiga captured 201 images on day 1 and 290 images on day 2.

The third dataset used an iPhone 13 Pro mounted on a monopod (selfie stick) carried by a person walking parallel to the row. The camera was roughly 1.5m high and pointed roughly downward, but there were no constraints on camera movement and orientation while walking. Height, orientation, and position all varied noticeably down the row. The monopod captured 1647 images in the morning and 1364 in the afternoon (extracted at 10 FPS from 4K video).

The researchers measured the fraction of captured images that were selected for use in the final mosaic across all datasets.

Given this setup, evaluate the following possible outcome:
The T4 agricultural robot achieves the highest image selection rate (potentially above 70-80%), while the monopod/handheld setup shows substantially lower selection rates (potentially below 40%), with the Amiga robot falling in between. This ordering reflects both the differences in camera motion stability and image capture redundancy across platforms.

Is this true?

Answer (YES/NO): NO